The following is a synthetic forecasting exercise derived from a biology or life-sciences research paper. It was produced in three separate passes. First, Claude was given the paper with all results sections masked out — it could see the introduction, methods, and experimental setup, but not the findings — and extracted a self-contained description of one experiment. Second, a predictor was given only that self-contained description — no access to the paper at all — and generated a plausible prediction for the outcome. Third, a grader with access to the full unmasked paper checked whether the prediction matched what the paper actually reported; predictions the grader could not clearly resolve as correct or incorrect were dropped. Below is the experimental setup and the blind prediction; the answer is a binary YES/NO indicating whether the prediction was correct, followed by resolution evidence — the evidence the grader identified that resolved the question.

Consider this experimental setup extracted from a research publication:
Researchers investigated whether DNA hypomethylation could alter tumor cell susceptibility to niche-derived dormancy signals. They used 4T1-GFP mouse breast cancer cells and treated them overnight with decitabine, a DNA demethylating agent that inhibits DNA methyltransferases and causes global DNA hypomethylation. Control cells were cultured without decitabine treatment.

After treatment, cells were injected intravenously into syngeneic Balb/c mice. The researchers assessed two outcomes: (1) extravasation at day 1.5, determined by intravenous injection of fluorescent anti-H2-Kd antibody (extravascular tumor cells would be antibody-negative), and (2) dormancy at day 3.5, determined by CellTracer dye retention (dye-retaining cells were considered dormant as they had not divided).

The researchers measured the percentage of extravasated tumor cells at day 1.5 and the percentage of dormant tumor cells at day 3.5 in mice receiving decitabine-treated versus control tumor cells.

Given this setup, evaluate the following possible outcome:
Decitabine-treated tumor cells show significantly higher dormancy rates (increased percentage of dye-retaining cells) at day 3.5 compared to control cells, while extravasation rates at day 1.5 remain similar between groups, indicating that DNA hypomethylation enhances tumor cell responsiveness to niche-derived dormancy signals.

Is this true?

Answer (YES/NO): NO